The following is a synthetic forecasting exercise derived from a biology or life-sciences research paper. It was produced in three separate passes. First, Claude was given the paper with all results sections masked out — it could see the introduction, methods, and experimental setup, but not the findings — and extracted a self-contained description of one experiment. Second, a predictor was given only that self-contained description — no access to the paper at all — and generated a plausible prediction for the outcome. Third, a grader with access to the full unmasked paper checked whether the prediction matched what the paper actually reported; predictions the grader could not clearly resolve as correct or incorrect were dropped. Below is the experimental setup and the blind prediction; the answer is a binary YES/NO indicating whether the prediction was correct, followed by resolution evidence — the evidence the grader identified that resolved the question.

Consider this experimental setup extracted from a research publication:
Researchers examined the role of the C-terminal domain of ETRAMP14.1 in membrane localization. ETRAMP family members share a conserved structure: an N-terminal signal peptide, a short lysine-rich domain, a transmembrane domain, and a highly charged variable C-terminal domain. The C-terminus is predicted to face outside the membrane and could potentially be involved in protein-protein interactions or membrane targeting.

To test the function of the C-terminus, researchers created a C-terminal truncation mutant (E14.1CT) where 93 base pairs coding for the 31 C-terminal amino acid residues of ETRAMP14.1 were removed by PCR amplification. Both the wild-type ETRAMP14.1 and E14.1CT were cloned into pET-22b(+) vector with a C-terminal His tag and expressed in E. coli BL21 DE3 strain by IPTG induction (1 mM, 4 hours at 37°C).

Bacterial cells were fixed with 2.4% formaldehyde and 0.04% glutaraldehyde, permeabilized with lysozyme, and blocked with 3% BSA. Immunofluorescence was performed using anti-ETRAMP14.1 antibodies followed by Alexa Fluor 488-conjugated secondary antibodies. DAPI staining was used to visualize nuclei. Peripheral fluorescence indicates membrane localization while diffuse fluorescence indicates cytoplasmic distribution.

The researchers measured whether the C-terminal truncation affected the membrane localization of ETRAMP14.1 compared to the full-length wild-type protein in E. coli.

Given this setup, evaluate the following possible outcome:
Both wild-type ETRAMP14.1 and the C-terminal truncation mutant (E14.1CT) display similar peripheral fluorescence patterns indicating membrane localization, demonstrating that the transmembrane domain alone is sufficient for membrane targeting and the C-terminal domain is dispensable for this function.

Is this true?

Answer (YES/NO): YES